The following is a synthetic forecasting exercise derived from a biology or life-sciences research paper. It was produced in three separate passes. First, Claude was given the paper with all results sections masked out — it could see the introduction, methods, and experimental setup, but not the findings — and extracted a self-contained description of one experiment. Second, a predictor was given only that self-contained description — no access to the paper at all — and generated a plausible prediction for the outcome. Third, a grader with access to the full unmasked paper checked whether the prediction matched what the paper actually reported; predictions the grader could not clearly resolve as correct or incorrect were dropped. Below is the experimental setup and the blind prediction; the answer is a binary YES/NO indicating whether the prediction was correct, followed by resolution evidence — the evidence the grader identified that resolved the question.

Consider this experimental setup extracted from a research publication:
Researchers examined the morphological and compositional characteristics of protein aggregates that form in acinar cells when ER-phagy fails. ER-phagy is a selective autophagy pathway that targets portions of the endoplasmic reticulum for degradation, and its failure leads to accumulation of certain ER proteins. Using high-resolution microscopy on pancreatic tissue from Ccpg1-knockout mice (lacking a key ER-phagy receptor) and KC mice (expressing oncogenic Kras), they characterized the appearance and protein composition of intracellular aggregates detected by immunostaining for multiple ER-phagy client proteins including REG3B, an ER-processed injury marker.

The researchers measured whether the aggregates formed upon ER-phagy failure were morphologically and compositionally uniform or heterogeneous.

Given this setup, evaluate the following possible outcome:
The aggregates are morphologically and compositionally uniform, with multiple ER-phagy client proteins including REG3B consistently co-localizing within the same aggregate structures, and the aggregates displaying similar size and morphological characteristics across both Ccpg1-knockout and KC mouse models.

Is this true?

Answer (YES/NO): YES